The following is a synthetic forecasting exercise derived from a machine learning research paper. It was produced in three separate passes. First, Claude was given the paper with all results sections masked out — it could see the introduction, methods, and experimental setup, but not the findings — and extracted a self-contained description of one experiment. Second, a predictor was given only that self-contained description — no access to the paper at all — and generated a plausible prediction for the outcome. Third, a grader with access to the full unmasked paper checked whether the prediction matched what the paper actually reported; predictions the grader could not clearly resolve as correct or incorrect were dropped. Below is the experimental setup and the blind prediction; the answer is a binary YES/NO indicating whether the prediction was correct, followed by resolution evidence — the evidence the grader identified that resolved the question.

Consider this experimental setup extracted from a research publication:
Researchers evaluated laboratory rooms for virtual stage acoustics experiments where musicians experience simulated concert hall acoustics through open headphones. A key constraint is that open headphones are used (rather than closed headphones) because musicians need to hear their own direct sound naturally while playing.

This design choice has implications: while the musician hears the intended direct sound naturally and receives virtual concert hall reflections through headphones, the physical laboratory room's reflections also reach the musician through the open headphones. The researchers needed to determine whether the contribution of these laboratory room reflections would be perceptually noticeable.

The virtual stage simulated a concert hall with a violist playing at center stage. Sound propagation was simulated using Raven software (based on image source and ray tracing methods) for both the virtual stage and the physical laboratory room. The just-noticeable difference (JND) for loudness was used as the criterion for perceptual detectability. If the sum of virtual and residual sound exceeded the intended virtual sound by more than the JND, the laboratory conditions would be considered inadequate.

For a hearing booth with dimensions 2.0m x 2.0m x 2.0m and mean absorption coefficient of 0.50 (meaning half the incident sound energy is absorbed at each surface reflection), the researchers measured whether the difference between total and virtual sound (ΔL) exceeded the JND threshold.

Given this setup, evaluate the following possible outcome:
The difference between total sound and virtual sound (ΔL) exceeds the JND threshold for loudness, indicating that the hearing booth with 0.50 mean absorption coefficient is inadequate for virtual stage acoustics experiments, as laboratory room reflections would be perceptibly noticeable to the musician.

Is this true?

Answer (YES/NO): YES